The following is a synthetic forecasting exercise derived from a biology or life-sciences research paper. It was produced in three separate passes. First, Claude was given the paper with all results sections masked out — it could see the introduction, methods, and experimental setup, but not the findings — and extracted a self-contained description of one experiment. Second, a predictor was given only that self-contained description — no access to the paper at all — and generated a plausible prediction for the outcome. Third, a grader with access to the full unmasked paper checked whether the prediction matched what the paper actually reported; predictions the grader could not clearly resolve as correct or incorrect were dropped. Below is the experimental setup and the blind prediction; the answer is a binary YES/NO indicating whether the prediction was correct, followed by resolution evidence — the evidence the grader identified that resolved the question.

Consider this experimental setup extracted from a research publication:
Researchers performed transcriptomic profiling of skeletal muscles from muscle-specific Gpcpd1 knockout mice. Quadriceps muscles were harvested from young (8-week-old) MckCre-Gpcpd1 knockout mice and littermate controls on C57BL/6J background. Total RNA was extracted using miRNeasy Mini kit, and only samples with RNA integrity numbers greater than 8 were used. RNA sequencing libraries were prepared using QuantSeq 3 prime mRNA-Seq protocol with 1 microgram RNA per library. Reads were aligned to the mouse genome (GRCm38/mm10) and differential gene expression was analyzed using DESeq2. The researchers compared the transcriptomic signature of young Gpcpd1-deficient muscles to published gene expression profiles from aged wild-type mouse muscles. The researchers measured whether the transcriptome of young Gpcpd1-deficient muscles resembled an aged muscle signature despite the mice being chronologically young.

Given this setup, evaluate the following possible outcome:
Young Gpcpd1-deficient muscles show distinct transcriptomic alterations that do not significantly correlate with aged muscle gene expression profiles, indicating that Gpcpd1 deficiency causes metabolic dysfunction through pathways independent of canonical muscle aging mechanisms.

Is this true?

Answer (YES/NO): NO